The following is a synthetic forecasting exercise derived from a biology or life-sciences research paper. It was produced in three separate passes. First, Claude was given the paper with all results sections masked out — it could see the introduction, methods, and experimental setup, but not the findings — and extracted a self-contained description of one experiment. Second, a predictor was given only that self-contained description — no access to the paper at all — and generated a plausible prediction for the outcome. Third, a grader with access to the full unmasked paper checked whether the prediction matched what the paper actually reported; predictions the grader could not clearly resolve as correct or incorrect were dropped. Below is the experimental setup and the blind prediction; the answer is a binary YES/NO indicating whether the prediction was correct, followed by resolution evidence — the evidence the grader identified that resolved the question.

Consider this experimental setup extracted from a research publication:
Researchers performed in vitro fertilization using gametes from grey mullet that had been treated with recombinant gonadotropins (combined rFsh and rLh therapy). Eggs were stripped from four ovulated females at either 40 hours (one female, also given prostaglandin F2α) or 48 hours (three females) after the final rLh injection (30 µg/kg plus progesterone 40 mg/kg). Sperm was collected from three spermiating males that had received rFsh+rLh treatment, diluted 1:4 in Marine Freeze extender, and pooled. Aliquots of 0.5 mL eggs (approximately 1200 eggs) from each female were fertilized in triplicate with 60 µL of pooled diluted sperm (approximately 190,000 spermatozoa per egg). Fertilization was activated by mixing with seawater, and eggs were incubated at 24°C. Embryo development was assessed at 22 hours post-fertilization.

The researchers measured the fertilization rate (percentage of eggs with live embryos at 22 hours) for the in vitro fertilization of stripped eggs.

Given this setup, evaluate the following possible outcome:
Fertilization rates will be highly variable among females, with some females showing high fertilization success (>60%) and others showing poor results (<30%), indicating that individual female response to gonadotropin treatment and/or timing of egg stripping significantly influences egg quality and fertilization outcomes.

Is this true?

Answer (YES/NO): NO